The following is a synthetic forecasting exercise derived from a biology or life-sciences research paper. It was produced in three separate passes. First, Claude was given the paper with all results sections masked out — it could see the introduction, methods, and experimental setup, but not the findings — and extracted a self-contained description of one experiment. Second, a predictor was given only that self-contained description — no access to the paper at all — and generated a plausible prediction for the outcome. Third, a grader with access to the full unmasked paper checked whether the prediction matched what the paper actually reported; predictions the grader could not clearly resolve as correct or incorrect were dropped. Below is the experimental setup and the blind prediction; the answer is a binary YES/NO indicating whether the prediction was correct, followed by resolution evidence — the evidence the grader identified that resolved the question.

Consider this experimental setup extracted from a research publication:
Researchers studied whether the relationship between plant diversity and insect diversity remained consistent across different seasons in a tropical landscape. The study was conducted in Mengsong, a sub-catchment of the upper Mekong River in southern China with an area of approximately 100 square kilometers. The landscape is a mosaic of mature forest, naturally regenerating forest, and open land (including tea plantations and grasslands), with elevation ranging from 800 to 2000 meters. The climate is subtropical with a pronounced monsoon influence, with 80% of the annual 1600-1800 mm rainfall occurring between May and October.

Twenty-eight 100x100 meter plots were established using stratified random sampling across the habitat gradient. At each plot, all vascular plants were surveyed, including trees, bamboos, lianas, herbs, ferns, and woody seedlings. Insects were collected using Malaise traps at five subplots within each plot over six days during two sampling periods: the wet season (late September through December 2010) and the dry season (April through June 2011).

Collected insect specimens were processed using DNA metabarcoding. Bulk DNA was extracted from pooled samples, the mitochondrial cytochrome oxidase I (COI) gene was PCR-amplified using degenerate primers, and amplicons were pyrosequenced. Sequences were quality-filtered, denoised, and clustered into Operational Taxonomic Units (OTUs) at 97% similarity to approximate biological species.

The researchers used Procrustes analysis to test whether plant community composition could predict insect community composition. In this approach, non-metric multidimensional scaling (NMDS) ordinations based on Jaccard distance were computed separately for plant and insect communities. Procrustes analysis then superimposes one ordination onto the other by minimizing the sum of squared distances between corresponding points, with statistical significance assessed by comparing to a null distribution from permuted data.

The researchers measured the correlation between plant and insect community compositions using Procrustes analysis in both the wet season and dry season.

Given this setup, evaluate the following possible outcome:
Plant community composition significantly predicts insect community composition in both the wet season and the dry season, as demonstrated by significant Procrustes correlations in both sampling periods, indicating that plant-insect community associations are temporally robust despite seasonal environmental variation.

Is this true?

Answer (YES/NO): YES